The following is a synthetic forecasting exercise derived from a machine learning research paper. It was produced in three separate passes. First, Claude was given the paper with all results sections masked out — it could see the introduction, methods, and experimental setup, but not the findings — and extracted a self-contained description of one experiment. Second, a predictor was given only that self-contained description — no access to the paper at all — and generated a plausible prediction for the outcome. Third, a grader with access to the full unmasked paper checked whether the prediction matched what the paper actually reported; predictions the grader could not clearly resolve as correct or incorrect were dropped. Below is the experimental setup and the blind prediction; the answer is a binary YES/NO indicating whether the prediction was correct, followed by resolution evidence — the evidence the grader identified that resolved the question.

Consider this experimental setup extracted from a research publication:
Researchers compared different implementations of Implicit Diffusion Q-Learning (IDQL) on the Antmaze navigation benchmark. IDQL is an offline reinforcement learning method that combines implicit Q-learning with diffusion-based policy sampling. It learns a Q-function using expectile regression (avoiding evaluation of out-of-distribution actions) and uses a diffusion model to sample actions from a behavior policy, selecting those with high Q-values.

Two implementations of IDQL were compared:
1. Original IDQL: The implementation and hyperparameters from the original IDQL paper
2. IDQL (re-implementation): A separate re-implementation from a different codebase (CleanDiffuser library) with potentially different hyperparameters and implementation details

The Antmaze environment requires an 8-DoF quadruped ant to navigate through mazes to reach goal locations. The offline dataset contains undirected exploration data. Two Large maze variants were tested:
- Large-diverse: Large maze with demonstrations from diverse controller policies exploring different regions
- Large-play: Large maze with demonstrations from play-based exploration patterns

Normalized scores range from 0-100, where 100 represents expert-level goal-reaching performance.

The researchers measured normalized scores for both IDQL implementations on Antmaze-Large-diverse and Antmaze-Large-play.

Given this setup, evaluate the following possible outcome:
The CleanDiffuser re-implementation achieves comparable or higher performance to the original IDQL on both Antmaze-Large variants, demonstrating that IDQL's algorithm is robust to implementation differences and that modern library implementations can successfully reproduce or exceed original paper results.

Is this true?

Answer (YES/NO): NO